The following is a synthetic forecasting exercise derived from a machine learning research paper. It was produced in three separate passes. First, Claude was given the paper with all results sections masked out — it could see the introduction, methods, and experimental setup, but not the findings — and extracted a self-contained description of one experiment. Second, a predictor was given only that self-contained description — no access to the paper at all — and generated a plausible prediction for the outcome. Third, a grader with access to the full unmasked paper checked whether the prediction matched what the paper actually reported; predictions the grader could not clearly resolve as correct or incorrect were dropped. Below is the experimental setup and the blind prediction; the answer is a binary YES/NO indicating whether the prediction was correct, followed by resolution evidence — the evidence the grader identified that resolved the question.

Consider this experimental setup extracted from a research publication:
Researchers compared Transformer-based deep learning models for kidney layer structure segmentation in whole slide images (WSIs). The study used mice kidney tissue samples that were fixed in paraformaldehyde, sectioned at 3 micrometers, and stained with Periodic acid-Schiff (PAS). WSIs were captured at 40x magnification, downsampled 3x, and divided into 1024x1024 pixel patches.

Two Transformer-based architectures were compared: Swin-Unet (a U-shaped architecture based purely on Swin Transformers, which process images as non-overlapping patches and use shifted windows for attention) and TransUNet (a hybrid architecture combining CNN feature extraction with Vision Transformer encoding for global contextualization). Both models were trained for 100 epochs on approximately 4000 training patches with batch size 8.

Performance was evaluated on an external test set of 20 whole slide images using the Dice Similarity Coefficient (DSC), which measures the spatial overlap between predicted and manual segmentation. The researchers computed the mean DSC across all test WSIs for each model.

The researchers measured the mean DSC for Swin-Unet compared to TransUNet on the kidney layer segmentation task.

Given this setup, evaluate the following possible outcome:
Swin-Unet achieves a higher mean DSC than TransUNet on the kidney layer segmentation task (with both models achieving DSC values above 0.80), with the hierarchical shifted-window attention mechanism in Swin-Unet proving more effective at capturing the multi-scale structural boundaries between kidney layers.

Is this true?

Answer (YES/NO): NO